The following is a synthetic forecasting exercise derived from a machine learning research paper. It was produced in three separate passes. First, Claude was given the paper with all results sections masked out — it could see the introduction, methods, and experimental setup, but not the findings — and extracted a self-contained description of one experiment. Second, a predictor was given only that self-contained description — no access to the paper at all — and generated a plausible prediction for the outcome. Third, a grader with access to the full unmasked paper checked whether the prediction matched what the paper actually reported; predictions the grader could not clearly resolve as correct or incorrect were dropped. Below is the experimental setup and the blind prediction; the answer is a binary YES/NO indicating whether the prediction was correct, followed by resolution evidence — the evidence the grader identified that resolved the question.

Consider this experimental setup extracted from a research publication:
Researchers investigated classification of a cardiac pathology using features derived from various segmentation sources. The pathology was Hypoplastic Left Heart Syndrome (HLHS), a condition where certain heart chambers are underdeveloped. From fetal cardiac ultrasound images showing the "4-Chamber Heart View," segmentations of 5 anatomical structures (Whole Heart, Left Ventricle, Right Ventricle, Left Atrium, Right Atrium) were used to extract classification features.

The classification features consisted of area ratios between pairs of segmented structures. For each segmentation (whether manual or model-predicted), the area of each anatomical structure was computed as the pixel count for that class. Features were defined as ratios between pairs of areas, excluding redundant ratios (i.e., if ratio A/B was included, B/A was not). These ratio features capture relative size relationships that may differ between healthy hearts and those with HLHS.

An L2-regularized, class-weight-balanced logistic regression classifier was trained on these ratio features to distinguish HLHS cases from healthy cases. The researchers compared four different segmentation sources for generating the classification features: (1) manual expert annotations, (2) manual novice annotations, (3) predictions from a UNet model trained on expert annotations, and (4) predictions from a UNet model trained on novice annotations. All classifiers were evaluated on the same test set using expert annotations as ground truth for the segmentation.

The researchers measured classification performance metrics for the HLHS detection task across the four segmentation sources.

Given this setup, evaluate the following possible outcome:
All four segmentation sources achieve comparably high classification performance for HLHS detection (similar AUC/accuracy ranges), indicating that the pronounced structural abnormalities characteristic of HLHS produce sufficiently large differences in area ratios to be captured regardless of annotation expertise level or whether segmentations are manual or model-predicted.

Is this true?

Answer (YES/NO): YES